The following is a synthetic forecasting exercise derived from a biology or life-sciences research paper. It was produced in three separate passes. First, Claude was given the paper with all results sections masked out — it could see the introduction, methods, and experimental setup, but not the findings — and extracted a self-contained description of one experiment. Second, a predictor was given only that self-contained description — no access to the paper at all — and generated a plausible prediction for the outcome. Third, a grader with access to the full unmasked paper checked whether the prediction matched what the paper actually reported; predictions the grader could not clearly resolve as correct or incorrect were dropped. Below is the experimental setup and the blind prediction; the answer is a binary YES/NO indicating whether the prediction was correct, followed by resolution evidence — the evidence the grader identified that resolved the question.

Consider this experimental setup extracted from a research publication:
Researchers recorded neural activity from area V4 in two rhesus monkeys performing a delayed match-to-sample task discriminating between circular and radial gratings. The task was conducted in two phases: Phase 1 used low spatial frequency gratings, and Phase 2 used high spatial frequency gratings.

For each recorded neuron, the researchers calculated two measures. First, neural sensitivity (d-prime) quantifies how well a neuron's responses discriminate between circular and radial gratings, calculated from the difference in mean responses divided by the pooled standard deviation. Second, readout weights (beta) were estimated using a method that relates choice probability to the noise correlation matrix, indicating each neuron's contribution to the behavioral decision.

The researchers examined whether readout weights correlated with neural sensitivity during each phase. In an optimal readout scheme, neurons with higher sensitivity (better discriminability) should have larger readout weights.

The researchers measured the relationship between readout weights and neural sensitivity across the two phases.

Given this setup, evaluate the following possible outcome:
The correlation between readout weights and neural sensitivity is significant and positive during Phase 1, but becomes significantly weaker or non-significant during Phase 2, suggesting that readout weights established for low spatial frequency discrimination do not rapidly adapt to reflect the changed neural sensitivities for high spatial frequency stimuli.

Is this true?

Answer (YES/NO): NO